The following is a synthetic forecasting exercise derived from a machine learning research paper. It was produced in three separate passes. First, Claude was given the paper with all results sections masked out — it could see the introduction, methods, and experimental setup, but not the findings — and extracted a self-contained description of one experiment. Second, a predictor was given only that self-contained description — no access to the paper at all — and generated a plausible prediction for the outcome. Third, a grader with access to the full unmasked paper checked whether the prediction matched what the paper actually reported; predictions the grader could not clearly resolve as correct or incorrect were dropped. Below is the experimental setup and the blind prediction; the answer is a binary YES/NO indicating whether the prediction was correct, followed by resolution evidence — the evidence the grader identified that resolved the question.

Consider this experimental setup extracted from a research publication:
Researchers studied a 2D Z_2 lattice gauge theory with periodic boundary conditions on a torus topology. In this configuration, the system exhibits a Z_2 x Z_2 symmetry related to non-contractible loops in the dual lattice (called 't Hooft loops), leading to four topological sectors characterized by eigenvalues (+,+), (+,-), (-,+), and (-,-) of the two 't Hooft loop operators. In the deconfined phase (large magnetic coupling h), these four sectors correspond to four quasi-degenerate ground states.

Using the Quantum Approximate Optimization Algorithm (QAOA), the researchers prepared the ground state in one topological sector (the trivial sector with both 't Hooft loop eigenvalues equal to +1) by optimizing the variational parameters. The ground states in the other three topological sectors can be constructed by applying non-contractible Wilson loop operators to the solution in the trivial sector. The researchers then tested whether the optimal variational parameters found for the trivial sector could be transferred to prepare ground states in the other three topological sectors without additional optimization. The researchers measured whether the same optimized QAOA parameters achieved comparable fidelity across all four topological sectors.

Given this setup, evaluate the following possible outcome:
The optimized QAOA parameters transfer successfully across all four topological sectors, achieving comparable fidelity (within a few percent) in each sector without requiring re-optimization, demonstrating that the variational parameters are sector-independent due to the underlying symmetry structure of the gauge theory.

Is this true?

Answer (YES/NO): YES